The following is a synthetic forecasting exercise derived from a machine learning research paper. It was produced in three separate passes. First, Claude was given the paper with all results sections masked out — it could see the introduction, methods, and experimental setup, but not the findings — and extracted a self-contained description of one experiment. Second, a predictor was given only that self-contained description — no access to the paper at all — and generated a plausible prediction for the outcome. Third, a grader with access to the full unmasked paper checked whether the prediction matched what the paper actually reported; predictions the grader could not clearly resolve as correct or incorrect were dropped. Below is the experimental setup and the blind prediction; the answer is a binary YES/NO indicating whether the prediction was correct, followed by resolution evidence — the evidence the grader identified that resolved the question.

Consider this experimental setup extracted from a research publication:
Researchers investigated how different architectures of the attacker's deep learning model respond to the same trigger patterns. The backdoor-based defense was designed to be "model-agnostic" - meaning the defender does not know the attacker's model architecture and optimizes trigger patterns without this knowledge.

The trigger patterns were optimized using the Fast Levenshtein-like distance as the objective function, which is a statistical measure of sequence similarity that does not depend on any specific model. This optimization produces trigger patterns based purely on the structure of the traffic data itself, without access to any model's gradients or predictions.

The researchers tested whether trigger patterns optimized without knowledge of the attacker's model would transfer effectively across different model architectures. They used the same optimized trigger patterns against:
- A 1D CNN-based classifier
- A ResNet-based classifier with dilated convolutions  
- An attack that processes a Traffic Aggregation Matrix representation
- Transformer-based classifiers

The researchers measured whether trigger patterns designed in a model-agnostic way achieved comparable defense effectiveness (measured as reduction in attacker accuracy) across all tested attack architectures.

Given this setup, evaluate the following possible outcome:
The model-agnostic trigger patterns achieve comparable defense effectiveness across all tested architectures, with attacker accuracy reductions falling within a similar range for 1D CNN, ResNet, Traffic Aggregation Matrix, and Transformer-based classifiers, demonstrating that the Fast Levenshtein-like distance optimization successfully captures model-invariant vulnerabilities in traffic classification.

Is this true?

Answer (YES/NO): YES